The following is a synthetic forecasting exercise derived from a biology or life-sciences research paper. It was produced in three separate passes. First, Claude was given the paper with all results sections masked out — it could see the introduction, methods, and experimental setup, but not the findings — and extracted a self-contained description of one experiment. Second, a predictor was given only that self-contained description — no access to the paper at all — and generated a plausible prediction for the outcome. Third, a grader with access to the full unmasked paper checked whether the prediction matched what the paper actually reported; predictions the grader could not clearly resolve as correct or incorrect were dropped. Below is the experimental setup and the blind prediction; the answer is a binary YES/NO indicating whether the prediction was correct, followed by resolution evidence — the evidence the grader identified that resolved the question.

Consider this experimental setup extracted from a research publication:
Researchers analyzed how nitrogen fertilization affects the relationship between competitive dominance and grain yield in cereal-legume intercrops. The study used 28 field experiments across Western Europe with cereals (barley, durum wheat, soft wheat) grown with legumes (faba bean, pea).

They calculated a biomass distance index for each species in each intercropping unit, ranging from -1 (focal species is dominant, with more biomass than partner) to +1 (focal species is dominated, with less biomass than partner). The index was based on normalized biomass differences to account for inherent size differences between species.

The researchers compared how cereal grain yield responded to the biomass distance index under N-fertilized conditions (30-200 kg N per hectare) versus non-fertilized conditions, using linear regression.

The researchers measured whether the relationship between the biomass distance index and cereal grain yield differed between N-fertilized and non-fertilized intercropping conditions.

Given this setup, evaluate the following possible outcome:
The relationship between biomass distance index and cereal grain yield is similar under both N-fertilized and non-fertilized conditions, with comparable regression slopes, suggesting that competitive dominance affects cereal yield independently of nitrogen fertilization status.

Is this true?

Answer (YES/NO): NO